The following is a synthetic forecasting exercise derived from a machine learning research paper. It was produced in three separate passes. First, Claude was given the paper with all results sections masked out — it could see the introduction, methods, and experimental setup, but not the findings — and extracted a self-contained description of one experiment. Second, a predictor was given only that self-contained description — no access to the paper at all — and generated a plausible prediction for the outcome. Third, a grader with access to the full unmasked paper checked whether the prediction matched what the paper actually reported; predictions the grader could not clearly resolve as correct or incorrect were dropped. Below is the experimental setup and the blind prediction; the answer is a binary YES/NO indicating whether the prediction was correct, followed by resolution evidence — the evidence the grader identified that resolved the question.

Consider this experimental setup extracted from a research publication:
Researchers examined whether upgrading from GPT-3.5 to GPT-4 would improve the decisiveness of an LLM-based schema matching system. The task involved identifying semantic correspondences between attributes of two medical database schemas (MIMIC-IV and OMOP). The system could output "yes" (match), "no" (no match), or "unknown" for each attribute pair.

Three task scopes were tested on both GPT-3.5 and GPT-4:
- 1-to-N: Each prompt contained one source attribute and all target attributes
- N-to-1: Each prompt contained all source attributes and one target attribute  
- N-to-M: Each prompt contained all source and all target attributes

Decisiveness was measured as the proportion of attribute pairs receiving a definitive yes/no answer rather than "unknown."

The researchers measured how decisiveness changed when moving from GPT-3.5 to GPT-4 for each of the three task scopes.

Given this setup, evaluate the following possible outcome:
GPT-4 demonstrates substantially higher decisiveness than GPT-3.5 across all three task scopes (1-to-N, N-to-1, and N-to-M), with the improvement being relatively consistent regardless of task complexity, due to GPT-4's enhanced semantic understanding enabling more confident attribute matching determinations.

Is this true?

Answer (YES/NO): NO